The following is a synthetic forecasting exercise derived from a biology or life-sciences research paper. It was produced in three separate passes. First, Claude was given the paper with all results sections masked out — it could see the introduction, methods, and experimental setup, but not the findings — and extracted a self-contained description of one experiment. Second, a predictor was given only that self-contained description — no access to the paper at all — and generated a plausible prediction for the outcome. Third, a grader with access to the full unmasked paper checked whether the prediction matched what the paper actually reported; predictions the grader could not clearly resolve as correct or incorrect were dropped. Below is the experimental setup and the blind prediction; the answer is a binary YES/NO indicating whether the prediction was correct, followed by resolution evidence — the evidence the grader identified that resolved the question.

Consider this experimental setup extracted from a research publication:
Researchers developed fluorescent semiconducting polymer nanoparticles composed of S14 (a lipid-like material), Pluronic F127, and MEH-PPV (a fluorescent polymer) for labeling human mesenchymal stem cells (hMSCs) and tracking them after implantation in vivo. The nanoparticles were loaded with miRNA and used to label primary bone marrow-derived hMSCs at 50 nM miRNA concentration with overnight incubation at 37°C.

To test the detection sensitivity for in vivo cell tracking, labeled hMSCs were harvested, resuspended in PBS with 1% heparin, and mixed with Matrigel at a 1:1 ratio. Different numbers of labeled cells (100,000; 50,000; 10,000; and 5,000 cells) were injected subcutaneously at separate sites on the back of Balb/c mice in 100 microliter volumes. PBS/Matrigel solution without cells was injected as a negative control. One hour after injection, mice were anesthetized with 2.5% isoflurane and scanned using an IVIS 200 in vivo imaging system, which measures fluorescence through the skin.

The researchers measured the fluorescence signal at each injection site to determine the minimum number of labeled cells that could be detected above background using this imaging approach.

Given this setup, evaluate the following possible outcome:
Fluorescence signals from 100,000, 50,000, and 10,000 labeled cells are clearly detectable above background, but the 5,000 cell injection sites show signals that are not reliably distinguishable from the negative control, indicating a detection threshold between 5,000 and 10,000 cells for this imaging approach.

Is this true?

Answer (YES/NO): YES